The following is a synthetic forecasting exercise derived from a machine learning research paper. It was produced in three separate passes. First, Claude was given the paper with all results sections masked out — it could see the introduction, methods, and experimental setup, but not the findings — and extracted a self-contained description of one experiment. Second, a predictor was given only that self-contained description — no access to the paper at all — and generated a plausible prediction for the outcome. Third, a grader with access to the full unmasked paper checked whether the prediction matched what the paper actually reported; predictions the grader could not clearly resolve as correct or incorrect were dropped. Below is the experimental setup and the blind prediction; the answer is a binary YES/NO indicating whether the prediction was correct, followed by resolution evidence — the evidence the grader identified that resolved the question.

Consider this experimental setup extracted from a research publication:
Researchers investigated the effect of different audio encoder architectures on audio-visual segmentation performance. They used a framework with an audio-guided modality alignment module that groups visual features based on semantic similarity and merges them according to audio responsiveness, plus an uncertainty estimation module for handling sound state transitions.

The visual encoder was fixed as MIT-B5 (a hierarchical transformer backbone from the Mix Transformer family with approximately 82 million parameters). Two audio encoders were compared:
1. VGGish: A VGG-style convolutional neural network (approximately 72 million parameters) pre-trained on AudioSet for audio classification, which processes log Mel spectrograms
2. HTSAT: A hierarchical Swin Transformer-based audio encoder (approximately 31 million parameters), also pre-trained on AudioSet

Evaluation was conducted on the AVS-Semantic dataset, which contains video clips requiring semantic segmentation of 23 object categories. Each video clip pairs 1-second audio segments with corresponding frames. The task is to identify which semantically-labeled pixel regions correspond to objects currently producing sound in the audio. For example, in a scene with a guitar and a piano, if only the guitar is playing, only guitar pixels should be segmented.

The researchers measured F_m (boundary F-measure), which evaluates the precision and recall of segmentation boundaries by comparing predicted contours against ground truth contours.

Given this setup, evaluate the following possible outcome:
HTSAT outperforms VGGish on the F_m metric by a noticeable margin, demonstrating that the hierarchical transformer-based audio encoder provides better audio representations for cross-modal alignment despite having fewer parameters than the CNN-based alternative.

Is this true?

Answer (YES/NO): NO